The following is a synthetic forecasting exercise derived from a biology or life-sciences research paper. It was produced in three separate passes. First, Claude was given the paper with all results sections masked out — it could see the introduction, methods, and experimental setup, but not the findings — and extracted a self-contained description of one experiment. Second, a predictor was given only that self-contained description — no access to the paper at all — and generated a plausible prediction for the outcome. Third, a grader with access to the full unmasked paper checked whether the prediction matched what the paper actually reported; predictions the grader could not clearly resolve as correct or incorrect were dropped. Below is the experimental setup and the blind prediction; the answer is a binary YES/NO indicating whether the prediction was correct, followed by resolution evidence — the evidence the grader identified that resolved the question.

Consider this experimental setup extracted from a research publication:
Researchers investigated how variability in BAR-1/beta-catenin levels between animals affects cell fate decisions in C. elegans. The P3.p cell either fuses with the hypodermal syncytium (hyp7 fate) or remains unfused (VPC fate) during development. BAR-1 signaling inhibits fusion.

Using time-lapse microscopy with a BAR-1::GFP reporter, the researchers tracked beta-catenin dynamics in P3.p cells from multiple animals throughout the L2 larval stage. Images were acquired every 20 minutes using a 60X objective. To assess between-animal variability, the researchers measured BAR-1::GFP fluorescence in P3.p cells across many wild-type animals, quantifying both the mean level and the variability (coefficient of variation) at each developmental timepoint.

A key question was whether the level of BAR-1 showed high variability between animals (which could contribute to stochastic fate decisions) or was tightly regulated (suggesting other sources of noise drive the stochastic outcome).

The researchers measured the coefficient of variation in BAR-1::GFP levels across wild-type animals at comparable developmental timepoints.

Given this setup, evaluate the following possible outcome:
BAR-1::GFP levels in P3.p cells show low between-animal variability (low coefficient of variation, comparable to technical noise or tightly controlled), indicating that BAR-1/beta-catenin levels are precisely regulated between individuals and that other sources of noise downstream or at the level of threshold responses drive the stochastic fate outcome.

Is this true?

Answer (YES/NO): NO